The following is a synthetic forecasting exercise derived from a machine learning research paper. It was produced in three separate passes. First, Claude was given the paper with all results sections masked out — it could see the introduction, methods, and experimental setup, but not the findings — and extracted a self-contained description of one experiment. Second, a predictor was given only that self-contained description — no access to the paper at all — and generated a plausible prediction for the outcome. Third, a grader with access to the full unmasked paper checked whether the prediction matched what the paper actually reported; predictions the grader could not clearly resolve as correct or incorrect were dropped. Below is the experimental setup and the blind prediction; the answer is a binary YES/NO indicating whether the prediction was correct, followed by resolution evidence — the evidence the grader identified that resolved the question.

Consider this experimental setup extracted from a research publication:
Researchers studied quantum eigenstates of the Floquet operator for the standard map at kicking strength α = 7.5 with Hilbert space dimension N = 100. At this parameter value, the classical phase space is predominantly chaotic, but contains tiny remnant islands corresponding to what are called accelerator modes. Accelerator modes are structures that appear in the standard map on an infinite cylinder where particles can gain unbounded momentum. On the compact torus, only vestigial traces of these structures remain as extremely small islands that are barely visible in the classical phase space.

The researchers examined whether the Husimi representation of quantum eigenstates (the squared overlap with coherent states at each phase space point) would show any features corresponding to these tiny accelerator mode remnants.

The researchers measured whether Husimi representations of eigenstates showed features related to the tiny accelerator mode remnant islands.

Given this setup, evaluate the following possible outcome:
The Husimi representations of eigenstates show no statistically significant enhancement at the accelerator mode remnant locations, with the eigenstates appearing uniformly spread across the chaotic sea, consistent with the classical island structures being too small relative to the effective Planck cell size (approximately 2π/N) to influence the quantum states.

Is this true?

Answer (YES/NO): NO